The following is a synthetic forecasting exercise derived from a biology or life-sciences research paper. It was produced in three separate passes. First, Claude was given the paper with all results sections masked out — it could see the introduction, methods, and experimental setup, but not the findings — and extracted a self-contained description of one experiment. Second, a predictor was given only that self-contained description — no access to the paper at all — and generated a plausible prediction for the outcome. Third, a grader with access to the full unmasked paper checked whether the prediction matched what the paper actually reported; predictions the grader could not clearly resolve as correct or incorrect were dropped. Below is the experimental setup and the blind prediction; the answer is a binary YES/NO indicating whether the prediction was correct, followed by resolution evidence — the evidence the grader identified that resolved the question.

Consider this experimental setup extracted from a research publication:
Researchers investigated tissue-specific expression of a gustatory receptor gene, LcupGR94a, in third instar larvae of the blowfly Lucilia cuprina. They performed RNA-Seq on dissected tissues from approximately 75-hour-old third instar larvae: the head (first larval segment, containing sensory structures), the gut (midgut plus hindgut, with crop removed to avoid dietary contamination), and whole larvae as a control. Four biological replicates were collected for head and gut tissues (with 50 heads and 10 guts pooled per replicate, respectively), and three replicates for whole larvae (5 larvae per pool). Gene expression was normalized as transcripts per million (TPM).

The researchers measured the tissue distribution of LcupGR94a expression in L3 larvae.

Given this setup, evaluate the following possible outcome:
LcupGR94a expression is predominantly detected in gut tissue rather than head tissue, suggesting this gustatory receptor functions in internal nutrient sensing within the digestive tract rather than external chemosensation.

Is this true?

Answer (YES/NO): YES